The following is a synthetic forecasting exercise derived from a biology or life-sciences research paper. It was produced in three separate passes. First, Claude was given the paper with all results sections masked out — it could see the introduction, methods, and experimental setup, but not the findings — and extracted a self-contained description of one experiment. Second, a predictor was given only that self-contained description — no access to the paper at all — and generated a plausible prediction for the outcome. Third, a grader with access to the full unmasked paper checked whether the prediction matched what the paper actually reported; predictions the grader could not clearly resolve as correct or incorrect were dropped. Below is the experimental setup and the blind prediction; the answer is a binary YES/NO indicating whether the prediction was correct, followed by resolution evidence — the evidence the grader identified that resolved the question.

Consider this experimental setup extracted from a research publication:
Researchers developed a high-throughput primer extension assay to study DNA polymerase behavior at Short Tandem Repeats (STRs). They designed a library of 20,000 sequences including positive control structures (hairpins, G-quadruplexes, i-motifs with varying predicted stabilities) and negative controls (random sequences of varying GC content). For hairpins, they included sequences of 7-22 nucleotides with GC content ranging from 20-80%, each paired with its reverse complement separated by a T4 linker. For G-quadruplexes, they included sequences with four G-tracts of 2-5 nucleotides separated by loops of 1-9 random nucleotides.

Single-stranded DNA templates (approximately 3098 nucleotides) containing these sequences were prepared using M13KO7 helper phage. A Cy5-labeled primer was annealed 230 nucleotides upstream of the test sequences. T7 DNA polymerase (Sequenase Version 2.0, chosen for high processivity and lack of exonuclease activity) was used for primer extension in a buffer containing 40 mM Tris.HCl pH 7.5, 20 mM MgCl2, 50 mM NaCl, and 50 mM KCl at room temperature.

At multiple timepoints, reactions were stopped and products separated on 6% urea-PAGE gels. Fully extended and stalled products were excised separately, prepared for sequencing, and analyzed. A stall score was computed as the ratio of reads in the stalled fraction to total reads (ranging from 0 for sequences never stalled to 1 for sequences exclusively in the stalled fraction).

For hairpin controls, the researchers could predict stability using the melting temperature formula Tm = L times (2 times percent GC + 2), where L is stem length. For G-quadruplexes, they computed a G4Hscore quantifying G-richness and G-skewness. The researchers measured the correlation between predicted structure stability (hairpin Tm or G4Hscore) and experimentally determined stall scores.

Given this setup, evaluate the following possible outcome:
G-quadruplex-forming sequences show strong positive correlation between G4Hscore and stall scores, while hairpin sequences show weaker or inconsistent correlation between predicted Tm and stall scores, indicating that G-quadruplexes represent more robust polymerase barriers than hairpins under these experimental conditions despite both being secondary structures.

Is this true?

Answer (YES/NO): NO